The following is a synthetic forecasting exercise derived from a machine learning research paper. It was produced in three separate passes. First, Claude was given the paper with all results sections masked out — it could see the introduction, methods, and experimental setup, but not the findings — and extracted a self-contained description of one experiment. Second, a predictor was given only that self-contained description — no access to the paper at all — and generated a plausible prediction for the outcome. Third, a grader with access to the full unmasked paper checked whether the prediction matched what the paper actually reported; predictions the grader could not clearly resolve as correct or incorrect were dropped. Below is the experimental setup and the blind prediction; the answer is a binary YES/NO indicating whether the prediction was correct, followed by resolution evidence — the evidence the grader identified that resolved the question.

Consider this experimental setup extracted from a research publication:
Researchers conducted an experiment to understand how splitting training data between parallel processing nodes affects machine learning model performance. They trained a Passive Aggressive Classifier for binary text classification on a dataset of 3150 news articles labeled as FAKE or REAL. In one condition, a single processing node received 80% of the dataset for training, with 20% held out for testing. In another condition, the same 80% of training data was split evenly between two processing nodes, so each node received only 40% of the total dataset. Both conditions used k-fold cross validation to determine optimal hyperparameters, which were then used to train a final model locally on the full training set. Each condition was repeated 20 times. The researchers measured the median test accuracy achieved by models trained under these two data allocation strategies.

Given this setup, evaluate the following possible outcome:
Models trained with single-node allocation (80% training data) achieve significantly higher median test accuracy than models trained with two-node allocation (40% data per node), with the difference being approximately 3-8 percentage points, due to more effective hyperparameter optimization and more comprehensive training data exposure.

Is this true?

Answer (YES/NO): NO